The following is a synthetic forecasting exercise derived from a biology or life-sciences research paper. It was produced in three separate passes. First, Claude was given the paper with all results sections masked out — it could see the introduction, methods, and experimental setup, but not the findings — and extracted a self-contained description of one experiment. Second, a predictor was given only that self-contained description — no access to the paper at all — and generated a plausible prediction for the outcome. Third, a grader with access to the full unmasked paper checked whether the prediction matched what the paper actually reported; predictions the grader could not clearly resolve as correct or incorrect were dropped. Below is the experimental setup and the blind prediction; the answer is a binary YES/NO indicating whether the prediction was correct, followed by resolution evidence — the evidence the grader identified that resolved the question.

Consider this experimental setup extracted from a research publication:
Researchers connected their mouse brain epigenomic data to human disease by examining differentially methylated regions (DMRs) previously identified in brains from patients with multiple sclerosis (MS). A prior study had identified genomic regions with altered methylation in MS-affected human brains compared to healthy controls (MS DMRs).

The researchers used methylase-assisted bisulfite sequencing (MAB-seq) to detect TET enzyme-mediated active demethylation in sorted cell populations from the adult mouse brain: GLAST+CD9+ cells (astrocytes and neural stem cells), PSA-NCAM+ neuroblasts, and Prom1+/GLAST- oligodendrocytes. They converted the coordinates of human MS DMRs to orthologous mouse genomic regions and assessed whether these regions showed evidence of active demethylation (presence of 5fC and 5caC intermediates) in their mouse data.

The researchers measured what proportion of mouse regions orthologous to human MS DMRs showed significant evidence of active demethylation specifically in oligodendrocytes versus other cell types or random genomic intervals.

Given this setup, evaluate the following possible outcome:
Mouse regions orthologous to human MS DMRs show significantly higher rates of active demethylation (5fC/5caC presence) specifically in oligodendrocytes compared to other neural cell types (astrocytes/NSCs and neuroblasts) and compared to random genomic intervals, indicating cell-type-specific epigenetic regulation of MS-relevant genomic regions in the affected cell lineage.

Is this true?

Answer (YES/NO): YES